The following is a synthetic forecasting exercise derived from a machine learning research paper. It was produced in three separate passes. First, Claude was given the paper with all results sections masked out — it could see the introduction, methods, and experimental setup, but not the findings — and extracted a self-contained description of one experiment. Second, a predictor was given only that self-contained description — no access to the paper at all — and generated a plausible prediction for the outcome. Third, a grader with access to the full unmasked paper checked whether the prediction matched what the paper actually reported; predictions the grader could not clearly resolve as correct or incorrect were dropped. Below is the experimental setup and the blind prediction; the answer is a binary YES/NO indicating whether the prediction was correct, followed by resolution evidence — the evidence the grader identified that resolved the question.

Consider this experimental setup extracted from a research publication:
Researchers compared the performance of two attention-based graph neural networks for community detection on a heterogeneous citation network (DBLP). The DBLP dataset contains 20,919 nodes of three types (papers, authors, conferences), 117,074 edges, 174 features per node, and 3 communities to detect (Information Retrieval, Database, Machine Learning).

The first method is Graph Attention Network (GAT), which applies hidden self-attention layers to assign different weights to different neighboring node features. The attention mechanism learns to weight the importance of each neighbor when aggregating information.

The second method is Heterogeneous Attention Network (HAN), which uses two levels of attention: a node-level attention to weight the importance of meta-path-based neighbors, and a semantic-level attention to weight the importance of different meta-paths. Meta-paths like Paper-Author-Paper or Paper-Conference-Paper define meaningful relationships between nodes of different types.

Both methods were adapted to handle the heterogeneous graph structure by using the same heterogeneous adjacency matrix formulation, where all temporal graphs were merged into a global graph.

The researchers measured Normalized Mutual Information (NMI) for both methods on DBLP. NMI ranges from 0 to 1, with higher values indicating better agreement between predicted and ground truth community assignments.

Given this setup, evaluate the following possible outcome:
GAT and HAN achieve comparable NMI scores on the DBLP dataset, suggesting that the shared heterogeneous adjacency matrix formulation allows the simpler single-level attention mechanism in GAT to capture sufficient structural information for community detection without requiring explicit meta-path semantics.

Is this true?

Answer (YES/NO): NO